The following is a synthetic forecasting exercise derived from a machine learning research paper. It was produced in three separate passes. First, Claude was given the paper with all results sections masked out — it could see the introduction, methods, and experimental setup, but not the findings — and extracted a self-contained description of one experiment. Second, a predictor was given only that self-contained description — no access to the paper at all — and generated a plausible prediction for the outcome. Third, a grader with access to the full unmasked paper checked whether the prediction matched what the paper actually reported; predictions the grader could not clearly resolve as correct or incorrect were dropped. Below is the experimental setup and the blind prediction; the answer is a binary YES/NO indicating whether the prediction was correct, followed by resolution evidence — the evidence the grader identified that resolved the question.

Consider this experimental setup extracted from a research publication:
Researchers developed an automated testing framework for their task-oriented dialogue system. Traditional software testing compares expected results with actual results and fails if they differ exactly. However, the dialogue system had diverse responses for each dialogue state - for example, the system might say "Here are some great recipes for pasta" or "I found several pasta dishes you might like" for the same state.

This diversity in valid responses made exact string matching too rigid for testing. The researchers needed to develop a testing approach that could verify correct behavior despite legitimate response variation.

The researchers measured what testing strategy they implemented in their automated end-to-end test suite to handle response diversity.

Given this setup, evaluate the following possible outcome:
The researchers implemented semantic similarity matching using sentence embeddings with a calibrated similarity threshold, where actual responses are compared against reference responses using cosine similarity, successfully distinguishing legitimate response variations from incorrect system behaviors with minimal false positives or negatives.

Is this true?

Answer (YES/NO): NO